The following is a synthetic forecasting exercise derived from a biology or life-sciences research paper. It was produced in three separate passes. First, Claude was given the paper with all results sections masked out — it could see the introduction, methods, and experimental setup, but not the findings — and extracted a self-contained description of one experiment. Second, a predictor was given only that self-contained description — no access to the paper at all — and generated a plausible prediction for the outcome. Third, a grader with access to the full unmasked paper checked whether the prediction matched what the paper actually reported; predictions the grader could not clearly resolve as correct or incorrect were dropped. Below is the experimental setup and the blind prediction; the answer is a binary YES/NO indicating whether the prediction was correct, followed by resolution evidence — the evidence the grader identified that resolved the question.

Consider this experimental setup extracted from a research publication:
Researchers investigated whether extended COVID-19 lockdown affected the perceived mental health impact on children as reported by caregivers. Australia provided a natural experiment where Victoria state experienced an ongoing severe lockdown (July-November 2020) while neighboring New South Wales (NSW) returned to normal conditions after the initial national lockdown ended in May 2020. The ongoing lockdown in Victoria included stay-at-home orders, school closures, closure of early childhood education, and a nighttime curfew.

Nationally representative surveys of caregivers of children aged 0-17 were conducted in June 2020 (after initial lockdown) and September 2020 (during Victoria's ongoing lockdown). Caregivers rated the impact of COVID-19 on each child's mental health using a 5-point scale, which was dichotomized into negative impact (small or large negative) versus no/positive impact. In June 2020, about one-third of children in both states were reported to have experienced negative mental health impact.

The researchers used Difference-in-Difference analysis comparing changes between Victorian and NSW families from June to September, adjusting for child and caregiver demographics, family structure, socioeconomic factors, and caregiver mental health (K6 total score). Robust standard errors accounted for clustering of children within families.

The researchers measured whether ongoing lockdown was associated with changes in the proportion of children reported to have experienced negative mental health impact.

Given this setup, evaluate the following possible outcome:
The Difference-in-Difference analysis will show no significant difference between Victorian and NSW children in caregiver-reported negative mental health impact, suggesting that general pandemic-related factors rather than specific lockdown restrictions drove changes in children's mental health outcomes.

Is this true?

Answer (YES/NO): NO